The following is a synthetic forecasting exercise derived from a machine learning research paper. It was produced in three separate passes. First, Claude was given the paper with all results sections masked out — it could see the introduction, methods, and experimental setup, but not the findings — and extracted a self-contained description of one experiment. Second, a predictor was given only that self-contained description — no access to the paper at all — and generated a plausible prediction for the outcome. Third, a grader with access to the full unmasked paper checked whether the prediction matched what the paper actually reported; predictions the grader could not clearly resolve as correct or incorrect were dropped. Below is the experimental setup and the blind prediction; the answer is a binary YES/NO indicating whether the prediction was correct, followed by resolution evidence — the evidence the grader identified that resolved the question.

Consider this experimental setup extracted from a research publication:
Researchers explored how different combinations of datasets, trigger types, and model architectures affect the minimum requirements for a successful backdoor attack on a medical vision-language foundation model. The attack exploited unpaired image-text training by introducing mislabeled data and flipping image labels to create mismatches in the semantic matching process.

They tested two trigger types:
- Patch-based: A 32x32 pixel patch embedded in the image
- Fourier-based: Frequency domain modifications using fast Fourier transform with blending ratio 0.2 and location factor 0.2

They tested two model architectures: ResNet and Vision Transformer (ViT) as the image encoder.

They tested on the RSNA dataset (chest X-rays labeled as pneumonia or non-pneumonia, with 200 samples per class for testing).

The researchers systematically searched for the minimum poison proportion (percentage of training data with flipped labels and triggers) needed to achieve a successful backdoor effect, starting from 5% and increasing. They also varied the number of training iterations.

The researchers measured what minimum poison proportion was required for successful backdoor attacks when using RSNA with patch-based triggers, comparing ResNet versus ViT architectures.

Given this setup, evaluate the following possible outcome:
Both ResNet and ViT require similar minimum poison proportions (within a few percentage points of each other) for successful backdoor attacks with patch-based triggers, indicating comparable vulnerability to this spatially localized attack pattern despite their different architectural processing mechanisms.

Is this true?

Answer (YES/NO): NO